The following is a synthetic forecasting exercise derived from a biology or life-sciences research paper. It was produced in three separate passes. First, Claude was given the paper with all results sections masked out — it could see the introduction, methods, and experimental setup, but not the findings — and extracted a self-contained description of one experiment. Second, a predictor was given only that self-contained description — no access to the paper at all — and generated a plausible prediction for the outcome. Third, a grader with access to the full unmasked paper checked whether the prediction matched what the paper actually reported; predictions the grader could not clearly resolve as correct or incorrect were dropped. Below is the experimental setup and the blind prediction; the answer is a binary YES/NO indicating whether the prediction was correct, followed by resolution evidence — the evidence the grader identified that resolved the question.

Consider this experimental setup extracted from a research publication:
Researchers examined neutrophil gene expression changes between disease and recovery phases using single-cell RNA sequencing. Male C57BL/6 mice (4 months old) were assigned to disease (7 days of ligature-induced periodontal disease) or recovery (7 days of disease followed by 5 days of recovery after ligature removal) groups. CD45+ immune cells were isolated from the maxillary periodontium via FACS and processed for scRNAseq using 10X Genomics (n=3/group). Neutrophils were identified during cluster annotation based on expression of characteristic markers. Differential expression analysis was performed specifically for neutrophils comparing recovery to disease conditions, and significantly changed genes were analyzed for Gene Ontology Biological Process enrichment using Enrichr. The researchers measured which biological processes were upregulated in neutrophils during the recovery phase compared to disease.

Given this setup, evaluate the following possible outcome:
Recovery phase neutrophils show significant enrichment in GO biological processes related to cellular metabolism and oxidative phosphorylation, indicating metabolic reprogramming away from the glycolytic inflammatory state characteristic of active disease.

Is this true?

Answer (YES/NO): NO